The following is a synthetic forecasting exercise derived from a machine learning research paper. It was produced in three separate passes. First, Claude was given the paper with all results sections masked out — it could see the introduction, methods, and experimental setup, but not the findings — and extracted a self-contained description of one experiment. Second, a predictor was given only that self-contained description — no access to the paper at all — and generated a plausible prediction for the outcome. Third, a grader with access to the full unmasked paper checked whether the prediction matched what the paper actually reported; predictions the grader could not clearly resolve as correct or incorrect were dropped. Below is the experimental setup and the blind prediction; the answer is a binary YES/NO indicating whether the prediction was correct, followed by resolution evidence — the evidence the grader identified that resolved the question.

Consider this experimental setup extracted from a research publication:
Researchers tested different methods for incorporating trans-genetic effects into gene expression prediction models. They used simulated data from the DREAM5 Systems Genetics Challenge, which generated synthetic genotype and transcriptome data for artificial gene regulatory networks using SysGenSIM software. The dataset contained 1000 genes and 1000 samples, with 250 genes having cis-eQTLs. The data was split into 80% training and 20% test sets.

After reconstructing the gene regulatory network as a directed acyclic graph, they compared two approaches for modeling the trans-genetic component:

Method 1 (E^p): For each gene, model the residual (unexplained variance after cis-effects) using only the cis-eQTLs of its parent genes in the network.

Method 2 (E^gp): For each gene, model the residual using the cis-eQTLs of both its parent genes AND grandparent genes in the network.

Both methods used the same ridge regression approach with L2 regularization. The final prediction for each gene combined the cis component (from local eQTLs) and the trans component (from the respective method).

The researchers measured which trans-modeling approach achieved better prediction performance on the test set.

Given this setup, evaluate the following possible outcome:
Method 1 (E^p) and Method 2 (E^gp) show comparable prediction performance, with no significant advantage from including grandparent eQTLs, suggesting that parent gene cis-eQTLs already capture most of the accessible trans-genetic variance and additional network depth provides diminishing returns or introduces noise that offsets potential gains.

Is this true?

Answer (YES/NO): NO